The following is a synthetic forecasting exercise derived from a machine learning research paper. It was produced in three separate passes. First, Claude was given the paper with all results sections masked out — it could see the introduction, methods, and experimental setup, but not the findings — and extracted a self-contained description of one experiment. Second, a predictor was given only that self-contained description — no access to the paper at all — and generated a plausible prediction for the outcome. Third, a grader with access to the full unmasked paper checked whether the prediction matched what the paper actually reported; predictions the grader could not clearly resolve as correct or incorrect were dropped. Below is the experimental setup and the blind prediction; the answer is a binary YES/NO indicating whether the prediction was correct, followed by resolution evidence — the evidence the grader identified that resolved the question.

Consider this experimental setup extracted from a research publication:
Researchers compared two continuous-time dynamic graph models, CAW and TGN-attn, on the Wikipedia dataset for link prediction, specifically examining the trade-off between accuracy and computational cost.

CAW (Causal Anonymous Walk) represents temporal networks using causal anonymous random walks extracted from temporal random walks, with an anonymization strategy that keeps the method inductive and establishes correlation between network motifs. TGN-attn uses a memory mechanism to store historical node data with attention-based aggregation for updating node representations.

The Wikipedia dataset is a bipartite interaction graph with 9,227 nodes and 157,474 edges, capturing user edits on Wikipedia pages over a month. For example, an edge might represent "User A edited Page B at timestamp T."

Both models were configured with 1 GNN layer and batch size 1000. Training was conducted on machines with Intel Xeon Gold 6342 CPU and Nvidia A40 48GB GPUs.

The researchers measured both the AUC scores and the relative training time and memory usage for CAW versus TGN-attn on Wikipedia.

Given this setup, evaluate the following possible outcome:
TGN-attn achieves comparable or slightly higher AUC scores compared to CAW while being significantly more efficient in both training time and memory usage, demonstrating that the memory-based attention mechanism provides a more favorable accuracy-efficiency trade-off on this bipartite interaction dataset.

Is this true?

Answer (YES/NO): NO